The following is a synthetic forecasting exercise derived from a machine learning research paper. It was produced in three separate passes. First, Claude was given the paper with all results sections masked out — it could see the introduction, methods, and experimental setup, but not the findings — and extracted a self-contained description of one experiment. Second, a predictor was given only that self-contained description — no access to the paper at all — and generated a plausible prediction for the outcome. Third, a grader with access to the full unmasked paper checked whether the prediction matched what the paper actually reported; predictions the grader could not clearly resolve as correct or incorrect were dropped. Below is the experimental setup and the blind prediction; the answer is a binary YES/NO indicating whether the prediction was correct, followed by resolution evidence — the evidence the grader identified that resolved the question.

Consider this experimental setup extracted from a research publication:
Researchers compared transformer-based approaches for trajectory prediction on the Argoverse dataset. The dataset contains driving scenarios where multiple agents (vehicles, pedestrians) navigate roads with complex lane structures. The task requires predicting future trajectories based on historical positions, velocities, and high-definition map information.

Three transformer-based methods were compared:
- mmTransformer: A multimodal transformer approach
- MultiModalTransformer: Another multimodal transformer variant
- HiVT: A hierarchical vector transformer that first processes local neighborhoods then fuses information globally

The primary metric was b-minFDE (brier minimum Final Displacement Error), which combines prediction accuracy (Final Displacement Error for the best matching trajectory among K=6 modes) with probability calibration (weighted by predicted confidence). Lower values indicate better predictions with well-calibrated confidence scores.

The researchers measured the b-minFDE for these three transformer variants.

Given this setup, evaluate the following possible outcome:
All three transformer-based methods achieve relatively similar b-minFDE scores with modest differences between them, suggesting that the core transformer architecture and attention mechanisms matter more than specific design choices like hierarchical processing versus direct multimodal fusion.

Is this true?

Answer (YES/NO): NO